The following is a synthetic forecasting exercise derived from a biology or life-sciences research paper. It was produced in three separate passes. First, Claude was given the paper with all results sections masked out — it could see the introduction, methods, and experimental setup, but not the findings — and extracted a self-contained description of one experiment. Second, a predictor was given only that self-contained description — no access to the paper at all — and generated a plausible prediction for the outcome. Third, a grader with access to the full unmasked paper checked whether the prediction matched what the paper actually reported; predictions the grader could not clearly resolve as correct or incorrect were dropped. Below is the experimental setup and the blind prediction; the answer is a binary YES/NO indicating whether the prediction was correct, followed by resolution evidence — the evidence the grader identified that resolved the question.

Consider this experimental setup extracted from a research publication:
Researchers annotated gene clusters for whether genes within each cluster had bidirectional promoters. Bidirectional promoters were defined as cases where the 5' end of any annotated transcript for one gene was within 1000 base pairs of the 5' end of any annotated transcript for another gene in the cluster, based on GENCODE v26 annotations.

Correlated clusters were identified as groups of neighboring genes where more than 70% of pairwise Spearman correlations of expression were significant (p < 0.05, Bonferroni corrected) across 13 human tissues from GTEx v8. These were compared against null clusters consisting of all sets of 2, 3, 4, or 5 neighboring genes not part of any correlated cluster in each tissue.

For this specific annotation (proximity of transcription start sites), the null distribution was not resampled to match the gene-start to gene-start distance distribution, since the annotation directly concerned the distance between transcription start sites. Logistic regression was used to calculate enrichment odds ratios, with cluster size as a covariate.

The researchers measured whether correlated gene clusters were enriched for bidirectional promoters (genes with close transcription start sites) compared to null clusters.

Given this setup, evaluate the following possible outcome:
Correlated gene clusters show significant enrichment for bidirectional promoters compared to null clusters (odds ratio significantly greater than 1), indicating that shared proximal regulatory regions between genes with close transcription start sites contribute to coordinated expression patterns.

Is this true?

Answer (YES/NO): NO